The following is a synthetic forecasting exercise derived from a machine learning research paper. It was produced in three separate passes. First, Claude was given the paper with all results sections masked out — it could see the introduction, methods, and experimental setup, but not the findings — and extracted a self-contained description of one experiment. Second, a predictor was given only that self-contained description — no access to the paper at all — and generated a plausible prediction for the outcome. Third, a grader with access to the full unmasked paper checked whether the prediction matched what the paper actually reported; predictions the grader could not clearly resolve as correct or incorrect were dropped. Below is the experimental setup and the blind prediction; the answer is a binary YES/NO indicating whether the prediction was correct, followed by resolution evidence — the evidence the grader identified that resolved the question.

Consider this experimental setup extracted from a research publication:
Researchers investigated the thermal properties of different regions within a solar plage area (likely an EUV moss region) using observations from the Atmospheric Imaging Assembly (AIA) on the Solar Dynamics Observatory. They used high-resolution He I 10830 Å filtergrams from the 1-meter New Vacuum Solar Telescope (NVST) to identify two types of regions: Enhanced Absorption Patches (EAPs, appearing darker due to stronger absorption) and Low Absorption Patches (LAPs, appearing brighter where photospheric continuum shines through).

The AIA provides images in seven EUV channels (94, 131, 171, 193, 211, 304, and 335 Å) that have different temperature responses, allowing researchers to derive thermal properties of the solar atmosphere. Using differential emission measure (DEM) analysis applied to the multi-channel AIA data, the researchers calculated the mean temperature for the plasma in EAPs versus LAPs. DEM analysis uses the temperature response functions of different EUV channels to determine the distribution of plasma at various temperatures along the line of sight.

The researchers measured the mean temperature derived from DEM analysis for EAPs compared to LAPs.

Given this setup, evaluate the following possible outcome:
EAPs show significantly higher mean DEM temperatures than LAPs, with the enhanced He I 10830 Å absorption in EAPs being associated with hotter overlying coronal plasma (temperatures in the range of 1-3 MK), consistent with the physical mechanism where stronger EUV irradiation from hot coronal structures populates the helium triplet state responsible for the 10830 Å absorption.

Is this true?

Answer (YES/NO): NO